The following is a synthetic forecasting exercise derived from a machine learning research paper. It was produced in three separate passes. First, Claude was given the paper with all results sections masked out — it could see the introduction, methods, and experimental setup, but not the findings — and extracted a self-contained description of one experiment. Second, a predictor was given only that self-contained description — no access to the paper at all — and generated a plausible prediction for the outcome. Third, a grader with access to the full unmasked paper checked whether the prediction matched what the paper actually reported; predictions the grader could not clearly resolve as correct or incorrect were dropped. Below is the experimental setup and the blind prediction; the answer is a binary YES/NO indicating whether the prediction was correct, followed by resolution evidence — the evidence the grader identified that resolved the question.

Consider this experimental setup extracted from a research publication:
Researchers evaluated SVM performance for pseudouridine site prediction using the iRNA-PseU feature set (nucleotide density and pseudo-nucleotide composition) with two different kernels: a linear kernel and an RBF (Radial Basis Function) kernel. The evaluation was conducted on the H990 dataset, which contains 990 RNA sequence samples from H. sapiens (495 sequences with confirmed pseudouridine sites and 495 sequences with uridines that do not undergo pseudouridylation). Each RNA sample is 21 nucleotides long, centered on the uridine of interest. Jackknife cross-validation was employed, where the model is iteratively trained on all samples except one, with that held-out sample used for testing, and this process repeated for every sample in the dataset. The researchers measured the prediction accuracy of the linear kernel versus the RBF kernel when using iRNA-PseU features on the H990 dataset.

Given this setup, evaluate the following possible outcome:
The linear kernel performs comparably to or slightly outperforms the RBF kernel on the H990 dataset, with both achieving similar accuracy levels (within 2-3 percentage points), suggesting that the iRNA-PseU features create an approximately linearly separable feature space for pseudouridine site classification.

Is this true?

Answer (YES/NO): YES